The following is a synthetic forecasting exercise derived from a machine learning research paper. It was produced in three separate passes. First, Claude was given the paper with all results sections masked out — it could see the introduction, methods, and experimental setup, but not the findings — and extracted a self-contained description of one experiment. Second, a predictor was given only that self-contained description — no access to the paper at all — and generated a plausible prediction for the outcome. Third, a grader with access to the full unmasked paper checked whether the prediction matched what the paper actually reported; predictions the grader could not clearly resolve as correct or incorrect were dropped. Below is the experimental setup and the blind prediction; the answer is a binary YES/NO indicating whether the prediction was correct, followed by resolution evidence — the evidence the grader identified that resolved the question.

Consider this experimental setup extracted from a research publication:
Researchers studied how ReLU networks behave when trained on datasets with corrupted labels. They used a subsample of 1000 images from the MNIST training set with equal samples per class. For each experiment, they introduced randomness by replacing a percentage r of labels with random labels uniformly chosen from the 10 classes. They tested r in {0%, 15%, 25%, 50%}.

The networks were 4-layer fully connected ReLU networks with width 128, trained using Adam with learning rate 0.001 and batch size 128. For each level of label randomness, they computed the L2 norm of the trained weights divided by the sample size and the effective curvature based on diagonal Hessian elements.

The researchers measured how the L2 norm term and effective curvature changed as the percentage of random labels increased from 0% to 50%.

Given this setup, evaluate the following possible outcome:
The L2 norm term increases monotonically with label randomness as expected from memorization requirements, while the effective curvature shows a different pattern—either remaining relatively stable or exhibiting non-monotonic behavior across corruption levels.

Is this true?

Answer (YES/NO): NO